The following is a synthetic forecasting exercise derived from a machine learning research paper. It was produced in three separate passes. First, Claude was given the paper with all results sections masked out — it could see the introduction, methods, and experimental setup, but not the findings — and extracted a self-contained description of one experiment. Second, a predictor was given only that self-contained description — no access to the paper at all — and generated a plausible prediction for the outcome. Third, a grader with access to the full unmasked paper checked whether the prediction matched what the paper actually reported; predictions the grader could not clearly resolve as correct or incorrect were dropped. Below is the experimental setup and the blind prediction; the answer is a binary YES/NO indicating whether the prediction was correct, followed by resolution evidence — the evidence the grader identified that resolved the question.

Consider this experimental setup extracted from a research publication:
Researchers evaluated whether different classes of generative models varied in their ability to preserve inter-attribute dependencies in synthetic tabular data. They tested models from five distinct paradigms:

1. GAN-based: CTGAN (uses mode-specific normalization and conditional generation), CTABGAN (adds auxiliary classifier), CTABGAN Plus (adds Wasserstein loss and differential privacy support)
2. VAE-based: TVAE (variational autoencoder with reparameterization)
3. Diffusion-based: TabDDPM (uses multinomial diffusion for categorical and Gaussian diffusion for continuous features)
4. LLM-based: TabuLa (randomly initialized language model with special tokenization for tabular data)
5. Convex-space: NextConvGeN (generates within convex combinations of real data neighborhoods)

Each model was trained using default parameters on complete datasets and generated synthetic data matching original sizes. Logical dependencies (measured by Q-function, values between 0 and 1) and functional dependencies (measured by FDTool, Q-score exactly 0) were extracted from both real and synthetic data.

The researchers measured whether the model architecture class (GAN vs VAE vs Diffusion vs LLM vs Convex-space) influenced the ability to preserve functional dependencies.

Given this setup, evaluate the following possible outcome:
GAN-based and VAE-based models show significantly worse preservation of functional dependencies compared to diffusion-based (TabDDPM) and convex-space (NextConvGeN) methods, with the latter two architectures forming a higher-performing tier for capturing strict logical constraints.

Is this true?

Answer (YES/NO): NO